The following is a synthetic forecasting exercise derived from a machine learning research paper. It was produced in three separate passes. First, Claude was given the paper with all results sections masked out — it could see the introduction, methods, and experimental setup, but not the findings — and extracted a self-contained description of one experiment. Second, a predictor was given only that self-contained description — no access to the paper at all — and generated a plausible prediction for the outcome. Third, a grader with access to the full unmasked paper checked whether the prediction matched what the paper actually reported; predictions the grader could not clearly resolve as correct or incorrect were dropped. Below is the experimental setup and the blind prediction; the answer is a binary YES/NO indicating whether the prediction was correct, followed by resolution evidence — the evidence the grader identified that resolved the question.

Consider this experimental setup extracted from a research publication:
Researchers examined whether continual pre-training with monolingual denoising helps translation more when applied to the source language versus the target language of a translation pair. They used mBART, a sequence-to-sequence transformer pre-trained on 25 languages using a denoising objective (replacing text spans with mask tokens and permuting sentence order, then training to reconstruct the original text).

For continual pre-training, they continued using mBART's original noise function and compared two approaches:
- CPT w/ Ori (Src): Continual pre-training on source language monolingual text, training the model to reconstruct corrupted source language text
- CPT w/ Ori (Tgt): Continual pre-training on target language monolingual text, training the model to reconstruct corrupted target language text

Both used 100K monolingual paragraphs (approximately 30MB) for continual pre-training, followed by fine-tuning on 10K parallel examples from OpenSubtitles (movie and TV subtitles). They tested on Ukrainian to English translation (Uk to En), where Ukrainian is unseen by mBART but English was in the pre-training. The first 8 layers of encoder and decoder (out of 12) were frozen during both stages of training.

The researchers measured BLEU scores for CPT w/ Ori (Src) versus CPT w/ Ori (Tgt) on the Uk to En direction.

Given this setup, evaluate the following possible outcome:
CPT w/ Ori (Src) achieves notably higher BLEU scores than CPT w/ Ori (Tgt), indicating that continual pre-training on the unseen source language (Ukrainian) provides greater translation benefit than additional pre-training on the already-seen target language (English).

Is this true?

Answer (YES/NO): NO